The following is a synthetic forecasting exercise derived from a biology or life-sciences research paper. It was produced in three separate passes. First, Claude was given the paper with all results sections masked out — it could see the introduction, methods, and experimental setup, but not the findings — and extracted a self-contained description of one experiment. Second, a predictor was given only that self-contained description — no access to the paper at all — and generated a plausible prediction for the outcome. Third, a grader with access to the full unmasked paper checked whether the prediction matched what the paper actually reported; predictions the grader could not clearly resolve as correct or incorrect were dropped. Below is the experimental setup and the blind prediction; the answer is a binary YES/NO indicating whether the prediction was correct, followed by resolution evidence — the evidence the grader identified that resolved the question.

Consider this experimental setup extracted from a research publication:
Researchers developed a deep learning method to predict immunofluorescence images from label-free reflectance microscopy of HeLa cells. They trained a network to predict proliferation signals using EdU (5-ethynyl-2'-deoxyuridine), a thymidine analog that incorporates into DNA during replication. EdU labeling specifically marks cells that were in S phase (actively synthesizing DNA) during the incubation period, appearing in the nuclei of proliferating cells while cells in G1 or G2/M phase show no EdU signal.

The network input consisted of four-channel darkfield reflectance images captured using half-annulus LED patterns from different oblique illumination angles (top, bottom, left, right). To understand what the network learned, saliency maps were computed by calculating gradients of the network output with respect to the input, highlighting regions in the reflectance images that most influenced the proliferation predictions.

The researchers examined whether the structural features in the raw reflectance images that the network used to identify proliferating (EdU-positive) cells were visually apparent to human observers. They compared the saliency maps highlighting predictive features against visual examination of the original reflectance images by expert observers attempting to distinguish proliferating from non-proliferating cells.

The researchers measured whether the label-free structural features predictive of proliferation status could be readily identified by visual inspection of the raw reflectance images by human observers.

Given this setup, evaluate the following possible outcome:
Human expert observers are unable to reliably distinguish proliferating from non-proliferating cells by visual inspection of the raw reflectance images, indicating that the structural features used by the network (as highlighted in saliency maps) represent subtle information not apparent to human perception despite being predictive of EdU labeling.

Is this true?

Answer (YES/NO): YES